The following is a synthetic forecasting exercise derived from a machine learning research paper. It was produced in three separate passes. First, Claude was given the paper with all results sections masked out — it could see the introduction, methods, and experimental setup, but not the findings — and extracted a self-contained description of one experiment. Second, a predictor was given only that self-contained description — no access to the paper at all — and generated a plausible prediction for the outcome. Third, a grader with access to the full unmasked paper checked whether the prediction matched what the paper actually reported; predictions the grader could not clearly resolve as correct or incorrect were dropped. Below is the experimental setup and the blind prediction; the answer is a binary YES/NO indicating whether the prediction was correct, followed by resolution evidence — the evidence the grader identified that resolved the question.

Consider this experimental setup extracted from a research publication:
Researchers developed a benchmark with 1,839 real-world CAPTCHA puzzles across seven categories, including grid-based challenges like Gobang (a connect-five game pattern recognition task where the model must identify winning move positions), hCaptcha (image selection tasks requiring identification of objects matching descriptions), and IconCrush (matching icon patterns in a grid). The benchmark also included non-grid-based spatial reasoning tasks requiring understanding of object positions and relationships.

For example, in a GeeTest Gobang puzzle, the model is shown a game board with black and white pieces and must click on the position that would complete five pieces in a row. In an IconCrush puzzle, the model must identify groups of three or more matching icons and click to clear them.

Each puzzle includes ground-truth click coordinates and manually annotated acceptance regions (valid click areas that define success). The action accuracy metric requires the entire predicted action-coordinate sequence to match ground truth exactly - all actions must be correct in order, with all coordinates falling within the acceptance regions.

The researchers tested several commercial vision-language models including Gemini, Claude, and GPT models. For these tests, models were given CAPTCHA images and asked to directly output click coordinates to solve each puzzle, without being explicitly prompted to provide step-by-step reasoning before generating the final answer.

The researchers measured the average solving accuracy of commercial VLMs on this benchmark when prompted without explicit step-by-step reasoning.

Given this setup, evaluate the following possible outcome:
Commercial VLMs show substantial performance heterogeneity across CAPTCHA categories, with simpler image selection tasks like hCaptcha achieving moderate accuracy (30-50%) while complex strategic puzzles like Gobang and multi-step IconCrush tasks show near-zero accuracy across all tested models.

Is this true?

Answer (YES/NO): NO